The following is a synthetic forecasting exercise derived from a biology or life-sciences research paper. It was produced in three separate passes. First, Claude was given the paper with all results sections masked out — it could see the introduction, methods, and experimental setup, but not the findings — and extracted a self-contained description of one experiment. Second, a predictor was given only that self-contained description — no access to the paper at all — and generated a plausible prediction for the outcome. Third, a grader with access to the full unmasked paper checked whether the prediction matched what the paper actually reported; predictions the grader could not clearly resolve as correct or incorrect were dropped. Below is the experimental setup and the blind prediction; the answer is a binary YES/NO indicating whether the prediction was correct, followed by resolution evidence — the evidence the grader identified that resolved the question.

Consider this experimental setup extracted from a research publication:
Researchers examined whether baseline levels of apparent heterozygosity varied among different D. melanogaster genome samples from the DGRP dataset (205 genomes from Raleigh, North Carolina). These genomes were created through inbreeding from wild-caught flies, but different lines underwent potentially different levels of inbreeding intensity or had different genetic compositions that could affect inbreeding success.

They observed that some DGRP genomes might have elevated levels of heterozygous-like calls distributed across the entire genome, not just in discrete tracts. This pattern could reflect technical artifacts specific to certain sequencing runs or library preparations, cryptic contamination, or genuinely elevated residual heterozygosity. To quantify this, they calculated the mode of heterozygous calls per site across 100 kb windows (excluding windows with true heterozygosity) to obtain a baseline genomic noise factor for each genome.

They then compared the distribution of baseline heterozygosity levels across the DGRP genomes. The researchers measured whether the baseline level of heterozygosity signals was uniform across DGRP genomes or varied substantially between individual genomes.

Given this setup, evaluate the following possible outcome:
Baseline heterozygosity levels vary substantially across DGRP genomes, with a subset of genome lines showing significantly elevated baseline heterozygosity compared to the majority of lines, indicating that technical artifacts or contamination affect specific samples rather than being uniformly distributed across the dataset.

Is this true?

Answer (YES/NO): YES